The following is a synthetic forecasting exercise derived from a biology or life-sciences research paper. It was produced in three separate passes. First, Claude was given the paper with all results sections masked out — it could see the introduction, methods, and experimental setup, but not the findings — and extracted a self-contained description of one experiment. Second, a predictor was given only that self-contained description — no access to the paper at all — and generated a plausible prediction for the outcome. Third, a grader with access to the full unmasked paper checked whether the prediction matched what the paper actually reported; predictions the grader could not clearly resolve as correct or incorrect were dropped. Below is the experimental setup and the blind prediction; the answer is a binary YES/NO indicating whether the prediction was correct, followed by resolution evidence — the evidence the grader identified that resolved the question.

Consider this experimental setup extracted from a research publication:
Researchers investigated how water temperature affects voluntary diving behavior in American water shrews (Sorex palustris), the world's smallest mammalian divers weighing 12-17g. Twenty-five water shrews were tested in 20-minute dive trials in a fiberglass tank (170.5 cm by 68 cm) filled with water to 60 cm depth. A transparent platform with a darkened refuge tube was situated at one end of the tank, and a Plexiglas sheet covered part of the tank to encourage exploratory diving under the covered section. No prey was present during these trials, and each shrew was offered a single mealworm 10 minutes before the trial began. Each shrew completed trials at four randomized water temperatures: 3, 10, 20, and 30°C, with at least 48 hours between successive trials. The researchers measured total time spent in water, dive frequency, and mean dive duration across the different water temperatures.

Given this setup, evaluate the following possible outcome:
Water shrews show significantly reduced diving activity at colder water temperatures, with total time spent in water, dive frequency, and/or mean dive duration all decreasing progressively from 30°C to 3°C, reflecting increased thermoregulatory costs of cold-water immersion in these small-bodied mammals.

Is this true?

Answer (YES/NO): NO